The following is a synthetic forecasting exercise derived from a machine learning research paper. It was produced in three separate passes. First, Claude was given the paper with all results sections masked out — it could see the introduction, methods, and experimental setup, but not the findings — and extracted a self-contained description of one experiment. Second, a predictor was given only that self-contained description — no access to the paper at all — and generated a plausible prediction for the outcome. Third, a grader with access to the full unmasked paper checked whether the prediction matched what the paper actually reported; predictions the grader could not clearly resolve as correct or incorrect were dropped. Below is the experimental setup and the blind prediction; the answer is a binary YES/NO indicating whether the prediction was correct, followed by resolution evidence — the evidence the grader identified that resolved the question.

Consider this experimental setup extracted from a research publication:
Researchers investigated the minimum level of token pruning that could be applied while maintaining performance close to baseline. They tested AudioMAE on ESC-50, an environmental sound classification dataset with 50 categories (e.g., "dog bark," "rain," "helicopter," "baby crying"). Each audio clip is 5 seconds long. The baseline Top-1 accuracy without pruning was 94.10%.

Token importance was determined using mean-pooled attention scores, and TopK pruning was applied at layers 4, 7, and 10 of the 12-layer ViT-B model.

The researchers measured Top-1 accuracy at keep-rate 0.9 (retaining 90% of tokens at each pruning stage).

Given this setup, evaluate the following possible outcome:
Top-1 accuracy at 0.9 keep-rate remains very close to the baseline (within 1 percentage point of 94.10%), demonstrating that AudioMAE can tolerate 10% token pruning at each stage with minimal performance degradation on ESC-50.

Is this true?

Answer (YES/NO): YES